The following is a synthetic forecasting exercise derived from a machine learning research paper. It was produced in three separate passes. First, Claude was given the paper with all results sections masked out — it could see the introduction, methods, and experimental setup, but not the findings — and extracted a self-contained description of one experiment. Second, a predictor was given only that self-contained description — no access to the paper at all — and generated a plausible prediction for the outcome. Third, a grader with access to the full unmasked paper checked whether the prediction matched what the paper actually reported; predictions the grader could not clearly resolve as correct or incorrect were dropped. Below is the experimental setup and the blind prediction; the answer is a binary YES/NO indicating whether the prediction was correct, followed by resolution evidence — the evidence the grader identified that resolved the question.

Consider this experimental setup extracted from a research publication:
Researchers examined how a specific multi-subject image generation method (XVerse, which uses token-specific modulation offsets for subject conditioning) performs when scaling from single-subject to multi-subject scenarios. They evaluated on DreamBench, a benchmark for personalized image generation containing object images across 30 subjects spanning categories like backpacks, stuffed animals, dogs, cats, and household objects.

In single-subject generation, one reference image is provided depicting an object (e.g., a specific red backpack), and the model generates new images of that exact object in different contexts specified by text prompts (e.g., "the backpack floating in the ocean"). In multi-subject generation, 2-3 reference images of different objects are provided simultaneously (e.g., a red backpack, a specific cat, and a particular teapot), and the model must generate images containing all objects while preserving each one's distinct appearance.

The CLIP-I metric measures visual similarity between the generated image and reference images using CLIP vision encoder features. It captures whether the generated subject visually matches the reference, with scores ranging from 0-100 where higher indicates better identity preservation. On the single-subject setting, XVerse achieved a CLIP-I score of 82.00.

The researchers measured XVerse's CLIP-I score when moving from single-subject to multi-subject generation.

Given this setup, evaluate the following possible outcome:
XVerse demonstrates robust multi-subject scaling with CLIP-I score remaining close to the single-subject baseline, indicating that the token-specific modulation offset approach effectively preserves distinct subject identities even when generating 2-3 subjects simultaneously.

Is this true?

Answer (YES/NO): NO